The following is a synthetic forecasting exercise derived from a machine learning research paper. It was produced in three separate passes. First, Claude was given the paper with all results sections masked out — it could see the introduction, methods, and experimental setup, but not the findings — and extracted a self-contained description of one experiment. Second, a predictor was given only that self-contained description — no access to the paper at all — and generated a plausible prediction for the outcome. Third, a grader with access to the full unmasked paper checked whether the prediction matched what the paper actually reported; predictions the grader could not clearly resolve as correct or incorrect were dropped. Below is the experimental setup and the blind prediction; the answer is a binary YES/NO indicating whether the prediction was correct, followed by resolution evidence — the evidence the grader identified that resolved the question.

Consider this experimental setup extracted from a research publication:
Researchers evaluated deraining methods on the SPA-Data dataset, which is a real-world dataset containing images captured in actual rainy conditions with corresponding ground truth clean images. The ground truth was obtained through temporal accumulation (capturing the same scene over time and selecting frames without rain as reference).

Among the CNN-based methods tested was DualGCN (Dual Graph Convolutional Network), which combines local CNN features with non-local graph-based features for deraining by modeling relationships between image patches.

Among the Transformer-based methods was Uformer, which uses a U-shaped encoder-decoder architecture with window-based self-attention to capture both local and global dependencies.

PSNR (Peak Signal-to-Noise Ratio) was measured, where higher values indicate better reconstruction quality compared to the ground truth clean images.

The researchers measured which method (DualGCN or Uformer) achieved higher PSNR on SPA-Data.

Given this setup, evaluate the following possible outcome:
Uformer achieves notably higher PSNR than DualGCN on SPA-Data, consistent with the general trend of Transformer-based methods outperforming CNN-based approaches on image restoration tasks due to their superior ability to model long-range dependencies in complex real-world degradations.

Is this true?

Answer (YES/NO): YES